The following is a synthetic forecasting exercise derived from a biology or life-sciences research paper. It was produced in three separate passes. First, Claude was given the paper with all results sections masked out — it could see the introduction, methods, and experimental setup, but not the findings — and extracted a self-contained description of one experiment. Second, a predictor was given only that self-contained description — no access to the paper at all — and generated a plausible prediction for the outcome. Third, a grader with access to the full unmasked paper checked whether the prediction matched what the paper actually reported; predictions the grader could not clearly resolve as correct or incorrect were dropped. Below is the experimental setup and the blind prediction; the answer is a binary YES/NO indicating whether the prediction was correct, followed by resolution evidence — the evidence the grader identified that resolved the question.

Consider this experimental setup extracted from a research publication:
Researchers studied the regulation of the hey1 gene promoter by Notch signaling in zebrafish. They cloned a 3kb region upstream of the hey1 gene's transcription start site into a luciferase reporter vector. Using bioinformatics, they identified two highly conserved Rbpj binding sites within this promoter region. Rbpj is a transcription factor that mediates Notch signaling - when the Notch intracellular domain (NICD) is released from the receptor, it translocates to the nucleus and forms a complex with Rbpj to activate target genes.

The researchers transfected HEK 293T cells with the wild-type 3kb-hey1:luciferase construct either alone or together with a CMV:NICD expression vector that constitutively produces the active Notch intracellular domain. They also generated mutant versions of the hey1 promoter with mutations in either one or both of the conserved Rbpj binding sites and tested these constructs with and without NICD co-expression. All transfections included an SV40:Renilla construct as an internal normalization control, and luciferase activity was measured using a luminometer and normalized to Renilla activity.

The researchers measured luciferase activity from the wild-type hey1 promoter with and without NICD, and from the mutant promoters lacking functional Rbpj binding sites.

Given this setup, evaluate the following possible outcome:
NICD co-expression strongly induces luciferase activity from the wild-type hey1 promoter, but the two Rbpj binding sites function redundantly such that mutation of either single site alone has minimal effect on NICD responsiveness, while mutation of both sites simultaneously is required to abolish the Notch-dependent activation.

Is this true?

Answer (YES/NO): NO